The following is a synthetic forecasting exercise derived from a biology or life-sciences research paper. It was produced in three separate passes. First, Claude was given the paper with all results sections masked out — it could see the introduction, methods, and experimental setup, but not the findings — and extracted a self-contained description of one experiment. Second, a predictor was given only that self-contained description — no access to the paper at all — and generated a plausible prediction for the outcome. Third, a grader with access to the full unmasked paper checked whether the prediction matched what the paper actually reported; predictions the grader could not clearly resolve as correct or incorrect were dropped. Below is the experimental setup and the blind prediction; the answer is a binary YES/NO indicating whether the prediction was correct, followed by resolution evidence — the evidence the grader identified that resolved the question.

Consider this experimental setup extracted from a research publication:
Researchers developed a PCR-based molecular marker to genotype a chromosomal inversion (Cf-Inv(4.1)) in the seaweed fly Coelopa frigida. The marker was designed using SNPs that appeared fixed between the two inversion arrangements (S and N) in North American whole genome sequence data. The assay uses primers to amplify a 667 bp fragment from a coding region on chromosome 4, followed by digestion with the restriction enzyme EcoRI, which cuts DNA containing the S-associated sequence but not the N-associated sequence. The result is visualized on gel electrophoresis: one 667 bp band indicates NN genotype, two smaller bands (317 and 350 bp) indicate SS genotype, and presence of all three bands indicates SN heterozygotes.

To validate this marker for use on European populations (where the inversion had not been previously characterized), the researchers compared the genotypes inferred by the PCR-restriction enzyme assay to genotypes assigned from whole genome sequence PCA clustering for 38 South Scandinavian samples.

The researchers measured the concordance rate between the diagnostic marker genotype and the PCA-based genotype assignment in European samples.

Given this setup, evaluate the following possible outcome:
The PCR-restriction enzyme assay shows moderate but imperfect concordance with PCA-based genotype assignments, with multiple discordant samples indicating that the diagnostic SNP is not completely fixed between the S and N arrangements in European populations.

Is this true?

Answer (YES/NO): YES